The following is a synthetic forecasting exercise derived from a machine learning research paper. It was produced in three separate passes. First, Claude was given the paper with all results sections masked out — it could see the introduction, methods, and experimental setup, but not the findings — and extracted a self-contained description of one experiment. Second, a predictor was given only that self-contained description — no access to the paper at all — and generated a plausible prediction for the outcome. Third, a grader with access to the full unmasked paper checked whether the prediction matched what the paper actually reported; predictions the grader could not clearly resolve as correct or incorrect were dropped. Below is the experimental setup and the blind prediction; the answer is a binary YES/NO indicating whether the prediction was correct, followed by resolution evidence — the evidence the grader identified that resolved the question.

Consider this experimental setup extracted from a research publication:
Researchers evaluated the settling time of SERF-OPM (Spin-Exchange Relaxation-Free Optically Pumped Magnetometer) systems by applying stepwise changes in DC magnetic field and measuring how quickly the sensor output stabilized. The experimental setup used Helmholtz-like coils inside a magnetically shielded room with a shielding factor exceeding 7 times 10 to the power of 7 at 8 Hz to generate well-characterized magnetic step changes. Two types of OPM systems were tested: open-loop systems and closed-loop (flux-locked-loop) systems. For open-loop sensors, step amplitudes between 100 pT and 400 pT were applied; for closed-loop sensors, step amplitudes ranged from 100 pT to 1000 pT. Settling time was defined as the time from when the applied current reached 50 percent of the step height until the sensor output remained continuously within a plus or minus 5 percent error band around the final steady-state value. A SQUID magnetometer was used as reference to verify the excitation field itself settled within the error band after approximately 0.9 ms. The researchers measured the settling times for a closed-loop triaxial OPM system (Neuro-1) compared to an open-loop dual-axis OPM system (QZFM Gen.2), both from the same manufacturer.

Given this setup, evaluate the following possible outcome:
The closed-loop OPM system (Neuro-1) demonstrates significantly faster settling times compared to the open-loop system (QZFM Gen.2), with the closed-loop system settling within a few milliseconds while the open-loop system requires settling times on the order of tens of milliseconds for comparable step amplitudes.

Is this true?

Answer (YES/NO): NO